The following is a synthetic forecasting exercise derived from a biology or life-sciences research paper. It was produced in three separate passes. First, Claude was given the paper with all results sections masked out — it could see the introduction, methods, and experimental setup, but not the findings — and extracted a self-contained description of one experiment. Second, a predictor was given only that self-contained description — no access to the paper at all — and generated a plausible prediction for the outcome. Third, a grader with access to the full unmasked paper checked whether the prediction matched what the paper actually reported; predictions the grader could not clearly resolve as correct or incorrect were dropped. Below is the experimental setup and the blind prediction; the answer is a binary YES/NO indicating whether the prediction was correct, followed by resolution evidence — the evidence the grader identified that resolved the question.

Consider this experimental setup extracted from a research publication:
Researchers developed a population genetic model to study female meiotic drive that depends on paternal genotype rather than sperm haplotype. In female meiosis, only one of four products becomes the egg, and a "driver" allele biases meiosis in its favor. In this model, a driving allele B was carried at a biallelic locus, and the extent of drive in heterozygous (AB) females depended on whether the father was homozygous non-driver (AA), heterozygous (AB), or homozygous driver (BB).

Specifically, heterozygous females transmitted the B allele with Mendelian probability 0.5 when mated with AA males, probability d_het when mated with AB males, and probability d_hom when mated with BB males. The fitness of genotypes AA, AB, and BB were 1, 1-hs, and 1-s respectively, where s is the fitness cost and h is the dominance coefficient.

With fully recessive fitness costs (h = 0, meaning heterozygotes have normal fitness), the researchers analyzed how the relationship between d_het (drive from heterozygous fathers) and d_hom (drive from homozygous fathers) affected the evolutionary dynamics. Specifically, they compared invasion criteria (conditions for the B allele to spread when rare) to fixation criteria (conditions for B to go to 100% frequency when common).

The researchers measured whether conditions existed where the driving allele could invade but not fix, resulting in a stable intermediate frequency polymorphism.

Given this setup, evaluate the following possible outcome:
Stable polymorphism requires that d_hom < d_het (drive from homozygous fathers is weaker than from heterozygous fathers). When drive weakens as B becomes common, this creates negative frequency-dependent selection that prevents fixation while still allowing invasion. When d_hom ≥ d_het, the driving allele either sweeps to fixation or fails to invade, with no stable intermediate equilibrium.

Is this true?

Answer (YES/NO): NO